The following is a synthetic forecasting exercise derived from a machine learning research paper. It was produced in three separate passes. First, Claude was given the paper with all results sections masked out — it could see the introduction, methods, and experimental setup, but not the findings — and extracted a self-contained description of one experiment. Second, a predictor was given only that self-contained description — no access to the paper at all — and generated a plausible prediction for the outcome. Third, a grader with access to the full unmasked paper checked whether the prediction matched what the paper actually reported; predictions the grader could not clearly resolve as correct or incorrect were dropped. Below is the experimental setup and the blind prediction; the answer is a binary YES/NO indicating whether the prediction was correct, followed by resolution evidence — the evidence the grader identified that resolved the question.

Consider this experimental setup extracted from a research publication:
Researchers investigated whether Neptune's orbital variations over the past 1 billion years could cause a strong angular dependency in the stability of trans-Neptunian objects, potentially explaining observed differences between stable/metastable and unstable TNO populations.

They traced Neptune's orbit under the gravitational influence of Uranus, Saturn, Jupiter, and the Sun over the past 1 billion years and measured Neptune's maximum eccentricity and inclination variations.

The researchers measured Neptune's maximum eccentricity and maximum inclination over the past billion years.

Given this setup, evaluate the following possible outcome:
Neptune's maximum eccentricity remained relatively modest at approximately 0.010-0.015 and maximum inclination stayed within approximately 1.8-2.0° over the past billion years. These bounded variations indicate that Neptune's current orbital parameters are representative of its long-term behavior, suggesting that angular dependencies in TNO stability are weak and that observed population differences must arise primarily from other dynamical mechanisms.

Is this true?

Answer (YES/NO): NO